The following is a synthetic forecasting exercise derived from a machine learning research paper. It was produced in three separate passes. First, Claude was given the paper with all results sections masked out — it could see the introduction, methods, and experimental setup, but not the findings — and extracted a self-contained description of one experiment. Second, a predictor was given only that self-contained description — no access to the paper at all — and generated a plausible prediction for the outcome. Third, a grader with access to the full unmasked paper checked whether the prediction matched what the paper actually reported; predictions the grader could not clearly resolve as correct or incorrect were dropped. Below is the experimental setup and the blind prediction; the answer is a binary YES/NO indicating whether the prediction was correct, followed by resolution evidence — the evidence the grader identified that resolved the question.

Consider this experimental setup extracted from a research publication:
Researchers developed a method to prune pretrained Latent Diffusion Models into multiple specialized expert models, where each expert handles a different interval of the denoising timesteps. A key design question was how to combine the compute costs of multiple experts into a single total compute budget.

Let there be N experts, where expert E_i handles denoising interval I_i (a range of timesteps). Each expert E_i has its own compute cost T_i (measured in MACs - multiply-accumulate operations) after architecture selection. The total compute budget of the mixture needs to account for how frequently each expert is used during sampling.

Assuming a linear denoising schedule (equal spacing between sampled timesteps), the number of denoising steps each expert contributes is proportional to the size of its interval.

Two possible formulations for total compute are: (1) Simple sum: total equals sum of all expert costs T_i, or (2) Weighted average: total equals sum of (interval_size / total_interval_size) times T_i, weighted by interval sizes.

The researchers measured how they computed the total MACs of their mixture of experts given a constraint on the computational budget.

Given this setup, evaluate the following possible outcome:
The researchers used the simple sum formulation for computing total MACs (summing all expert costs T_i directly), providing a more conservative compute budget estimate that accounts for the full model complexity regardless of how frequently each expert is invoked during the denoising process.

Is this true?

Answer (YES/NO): NO